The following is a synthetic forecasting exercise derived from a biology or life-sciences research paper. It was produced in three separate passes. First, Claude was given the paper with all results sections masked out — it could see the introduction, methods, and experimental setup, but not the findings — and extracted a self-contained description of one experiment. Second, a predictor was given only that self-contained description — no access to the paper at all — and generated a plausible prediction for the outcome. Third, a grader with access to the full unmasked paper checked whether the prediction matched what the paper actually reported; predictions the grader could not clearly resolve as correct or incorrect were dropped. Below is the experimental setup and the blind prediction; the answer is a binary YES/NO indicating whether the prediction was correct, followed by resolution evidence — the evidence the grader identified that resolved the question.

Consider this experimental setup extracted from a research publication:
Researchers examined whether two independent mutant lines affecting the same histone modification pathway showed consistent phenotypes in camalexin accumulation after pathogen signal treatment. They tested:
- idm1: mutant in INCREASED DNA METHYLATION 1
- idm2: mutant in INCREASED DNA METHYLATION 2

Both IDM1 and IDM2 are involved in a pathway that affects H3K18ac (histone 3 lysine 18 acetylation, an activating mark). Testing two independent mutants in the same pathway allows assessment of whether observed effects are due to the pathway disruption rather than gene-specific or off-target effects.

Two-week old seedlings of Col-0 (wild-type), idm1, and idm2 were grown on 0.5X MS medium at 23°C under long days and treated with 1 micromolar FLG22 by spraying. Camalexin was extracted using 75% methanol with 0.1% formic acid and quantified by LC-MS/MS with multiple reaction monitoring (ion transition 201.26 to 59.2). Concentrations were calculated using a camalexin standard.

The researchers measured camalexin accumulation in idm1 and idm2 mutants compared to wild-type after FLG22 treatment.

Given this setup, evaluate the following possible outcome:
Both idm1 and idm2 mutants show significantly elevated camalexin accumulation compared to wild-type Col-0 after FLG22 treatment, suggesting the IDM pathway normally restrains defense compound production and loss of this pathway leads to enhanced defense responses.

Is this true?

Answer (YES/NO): NO